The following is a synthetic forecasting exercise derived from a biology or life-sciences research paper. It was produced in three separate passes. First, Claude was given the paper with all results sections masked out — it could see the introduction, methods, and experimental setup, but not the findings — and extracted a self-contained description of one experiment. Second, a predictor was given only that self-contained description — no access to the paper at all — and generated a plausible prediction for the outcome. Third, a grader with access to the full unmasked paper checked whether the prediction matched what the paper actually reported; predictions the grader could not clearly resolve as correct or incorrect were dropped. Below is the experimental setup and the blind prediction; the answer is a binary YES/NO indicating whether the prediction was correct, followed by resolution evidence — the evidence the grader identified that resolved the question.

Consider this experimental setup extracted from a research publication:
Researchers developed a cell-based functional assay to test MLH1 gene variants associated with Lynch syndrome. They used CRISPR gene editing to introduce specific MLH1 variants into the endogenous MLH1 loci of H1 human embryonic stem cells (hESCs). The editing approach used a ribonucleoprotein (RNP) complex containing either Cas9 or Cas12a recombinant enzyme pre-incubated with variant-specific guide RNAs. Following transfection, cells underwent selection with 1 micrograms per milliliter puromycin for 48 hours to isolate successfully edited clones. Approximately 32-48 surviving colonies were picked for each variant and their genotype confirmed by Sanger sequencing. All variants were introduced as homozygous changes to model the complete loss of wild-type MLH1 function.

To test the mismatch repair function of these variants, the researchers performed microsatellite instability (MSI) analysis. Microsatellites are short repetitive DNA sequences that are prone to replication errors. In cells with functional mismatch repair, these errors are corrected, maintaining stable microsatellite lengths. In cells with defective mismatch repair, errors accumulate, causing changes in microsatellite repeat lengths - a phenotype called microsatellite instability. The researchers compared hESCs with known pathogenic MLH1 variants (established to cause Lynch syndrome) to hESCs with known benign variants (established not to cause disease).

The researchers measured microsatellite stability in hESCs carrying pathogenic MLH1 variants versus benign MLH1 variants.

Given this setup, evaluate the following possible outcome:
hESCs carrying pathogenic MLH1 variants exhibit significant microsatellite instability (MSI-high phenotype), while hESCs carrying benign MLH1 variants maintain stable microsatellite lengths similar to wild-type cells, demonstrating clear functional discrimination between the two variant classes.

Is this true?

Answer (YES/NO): YES